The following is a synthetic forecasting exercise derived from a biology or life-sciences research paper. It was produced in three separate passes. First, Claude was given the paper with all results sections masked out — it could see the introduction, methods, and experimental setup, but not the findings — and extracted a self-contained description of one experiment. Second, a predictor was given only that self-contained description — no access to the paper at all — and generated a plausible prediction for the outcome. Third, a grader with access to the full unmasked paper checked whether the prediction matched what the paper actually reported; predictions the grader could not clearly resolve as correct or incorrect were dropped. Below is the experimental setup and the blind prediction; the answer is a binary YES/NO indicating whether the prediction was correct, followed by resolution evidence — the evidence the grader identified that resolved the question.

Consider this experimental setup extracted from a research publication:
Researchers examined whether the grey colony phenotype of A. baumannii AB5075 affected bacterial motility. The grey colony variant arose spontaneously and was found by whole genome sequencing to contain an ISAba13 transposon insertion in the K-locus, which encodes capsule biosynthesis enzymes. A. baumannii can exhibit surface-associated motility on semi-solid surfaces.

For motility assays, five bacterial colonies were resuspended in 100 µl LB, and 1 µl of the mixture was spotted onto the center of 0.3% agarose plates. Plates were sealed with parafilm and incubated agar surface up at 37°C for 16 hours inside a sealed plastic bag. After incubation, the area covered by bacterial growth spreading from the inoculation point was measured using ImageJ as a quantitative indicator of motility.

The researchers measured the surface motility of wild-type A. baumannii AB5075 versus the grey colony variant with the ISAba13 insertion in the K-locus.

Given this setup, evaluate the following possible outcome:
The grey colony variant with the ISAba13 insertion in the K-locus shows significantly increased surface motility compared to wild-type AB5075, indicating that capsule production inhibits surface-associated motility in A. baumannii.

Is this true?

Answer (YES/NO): NO